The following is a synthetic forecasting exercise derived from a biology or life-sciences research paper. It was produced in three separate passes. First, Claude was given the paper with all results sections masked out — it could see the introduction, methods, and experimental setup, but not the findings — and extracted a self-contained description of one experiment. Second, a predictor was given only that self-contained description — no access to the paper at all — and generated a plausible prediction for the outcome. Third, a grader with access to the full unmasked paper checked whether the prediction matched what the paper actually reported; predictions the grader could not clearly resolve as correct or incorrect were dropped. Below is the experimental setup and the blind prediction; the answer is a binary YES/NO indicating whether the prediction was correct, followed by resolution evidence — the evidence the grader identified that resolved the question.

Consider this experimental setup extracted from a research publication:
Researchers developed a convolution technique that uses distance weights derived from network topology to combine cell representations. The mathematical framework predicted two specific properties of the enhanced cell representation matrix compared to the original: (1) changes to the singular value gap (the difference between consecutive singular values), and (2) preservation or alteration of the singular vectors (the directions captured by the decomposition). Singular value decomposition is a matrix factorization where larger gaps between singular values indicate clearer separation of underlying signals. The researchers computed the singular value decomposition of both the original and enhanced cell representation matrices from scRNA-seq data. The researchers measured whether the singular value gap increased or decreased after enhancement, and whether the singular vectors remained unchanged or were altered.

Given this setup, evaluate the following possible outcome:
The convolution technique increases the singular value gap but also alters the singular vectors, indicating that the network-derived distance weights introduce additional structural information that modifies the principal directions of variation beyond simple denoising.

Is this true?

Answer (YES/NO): NO